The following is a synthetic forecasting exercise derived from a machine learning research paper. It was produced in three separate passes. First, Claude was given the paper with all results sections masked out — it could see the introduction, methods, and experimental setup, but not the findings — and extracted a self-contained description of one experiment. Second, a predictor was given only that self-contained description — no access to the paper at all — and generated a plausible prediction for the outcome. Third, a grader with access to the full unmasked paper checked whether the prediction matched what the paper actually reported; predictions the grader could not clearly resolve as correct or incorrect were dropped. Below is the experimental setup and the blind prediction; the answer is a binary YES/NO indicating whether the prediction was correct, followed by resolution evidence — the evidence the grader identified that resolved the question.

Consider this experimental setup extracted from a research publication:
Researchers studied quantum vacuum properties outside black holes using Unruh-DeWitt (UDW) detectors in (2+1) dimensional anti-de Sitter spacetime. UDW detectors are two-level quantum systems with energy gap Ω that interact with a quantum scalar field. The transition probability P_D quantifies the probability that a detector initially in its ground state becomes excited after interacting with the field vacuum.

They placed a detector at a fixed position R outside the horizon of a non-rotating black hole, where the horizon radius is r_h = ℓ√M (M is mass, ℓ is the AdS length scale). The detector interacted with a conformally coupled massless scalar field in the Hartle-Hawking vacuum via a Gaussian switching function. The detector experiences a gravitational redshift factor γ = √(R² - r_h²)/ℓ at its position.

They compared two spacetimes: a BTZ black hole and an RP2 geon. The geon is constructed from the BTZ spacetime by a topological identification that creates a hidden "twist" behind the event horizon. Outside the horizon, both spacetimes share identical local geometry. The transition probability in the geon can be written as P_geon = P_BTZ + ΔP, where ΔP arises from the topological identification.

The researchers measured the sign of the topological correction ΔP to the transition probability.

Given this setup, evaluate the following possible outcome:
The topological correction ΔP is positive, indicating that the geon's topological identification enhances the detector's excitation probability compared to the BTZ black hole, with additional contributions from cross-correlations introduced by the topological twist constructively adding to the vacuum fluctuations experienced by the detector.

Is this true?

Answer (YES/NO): YES